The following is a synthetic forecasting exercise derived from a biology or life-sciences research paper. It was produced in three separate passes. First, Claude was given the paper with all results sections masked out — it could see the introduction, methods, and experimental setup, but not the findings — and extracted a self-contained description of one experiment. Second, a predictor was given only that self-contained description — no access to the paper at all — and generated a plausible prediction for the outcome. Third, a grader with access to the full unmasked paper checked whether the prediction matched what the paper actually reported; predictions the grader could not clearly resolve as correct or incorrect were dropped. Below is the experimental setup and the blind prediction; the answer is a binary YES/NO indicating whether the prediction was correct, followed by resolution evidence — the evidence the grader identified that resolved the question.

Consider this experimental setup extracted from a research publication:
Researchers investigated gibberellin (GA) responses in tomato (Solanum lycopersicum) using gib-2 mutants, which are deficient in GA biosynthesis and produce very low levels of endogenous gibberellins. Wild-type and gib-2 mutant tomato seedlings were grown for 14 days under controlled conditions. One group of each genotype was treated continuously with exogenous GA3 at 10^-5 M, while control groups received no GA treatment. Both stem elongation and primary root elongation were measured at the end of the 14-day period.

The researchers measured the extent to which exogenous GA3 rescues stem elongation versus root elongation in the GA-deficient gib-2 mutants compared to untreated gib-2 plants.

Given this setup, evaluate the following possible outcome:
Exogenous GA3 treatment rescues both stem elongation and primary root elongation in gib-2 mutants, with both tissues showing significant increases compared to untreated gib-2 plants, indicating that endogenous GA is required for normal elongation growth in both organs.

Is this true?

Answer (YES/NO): NO